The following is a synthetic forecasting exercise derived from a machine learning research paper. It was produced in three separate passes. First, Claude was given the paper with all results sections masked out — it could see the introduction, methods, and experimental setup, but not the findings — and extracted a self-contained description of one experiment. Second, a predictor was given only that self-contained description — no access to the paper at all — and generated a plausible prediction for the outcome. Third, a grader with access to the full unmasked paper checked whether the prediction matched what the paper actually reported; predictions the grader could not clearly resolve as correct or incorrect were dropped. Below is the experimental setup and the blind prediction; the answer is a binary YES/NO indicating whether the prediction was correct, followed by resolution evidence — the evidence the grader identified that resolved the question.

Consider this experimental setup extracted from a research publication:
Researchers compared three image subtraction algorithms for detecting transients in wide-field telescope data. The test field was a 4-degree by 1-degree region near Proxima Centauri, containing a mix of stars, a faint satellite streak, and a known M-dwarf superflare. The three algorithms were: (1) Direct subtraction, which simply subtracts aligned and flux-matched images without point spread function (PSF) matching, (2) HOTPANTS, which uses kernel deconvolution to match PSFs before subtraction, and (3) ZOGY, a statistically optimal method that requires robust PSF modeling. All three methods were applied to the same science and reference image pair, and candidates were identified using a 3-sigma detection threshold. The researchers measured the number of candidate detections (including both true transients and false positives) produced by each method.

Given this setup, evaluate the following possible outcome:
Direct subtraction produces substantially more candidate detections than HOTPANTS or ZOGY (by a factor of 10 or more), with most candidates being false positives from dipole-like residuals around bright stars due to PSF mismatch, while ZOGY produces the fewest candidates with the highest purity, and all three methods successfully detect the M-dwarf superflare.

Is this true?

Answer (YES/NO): NO